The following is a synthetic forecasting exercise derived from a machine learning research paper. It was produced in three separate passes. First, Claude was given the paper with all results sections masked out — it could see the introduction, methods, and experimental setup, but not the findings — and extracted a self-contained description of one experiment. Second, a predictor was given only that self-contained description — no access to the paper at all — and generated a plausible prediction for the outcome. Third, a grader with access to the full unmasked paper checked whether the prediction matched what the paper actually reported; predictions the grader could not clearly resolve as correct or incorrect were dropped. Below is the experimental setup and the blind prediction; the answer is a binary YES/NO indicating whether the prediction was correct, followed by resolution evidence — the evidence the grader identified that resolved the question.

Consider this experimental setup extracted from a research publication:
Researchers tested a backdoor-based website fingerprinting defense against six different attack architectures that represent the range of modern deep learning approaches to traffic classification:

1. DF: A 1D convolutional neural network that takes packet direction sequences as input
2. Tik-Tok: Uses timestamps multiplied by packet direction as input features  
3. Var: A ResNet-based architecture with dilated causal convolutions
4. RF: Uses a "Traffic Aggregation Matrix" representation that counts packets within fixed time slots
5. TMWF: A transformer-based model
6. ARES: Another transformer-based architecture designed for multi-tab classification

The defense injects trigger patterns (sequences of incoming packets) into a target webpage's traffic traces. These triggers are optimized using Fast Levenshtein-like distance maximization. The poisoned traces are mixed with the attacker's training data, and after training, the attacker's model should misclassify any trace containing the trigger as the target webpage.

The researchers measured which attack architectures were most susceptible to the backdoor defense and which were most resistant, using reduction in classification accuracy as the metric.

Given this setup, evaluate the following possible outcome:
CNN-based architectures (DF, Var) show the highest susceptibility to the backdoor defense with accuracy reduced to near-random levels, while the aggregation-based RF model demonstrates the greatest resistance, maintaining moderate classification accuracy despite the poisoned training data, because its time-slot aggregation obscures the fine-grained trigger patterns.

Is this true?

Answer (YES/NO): NO